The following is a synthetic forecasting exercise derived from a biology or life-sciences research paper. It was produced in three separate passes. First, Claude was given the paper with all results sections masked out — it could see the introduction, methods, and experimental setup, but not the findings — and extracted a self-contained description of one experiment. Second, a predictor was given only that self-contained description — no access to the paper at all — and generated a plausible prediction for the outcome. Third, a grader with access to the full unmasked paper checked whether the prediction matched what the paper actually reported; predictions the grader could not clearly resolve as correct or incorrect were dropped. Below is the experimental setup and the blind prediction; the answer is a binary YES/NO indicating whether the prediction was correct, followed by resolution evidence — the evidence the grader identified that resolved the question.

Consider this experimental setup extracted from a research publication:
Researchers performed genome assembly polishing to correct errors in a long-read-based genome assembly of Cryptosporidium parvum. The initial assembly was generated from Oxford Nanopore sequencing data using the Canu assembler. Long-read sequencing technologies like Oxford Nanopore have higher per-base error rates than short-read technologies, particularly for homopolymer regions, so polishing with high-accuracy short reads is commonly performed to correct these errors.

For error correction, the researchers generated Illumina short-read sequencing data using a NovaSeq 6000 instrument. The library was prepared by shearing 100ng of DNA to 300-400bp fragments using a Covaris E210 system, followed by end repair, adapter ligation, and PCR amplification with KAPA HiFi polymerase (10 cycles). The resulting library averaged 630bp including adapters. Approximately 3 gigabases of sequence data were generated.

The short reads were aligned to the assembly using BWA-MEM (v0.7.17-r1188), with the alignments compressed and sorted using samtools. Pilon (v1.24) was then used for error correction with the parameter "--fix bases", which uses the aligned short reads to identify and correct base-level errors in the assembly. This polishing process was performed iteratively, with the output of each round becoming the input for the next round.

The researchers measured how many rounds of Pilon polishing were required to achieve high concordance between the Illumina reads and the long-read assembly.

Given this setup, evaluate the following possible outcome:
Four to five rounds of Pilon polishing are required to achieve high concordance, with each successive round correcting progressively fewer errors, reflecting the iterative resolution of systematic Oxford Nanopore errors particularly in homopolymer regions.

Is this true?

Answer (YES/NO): NO